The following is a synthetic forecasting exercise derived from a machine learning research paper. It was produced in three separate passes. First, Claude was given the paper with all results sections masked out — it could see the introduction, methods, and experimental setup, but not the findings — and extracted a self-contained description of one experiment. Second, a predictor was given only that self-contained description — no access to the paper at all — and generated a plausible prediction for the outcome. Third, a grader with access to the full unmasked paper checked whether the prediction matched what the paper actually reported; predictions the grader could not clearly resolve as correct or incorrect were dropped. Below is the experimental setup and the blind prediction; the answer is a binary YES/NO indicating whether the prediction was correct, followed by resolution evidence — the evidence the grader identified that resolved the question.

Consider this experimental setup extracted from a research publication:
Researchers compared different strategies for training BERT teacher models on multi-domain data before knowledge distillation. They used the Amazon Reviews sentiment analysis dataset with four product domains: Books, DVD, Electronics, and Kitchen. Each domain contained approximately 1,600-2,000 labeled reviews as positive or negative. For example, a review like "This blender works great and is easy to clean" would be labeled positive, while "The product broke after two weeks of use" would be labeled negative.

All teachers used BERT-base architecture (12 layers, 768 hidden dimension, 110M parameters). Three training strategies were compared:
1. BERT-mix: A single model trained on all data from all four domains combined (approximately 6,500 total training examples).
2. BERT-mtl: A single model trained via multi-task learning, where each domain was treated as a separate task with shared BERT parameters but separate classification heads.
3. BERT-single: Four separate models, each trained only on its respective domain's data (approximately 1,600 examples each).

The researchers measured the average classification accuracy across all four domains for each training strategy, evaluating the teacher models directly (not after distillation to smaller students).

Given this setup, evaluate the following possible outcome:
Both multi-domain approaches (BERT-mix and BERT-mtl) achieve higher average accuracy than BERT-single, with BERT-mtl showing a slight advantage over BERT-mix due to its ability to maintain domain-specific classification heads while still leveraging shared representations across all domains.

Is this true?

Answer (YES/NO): YES